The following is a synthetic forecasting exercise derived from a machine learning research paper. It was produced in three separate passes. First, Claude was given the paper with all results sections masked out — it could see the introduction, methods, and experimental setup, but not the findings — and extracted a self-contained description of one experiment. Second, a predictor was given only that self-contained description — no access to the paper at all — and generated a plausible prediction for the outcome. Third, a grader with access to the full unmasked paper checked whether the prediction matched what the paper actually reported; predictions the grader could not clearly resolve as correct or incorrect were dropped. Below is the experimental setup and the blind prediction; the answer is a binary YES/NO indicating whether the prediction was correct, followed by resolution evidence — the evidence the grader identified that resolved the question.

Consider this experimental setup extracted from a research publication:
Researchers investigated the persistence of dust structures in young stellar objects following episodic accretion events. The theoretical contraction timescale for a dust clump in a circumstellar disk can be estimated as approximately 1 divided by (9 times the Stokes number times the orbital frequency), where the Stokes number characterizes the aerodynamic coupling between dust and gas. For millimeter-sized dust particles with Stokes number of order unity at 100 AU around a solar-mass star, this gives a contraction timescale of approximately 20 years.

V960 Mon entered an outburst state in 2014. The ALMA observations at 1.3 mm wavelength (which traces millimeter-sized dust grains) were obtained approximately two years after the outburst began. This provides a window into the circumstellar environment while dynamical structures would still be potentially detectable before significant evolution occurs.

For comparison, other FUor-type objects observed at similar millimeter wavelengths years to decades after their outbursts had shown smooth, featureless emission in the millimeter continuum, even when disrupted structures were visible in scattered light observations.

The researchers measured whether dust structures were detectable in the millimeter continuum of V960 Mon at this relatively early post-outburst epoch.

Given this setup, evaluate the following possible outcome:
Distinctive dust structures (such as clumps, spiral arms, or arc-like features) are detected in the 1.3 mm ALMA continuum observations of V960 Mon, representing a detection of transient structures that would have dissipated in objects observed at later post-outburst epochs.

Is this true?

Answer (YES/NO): YES